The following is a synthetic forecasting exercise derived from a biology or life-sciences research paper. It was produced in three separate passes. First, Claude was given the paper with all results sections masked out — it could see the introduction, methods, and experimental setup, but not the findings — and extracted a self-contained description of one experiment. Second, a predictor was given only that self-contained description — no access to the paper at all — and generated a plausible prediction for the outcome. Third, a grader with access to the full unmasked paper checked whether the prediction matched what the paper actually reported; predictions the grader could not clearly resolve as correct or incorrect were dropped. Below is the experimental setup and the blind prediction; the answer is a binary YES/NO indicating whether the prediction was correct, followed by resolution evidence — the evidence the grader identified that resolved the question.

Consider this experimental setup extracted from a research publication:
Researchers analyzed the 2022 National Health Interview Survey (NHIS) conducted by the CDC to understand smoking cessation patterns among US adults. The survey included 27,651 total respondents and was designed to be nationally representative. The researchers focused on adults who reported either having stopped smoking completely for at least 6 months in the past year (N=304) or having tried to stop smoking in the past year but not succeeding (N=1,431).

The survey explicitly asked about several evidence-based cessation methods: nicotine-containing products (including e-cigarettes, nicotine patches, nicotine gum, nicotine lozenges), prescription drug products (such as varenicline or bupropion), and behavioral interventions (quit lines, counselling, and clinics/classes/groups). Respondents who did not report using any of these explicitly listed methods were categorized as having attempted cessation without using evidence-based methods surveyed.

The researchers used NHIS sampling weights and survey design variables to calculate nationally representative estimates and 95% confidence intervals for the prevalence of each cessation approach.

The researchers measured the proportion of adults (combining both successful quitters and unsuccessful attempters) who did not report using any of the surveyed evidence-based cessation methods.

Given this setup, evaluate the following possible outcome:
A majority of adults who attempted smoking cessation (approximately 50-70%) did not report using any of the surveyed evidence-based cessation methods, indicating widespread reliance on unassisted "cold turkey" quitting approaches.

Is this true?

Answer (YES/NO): NO